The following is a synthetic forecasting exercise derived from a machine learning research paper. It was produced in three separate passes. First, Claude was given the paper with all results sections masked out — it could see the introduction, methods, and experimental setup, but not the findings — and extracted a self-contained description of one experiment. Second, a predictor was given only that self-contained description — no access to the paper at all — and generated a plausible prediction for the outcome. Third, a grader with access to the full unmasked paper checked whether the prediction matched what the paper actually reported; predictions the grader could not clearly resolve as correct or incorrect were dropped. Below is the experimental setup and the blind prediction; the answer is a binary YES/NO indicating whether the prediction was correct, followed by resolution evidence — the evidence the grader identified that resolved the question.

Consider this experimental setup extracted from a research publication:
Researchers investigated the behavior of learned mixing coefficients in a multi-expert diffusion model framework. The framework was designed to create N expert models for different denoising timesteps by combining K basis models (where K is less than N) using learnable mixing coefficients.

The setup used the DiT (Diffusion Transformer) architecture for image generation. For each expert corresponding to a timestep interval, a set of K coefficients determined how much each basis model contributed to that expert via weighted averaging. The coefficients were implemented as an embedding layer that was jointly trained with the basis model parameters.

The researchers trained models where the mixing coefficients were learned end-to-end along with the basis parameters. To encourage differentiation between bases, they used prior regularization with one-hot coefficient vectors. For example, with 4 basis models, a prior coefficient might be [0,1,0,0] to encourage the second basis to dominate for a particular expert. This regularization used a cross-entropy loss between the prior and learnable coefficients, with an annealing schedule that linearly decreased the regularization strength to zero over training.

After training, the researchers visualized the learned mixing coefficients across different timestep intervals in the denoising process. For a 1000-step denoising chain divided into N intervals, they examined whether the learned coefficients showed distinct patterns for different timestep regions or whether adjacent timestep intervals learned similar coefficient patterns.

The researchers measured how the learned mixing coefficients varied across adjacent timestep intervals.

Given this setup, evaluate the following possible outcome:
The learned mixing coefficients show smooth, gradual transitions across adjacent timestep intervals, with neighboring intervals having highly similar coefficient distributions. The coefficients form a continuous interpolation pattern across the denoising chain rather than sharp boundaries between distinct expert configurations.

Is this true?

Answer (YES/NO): YES